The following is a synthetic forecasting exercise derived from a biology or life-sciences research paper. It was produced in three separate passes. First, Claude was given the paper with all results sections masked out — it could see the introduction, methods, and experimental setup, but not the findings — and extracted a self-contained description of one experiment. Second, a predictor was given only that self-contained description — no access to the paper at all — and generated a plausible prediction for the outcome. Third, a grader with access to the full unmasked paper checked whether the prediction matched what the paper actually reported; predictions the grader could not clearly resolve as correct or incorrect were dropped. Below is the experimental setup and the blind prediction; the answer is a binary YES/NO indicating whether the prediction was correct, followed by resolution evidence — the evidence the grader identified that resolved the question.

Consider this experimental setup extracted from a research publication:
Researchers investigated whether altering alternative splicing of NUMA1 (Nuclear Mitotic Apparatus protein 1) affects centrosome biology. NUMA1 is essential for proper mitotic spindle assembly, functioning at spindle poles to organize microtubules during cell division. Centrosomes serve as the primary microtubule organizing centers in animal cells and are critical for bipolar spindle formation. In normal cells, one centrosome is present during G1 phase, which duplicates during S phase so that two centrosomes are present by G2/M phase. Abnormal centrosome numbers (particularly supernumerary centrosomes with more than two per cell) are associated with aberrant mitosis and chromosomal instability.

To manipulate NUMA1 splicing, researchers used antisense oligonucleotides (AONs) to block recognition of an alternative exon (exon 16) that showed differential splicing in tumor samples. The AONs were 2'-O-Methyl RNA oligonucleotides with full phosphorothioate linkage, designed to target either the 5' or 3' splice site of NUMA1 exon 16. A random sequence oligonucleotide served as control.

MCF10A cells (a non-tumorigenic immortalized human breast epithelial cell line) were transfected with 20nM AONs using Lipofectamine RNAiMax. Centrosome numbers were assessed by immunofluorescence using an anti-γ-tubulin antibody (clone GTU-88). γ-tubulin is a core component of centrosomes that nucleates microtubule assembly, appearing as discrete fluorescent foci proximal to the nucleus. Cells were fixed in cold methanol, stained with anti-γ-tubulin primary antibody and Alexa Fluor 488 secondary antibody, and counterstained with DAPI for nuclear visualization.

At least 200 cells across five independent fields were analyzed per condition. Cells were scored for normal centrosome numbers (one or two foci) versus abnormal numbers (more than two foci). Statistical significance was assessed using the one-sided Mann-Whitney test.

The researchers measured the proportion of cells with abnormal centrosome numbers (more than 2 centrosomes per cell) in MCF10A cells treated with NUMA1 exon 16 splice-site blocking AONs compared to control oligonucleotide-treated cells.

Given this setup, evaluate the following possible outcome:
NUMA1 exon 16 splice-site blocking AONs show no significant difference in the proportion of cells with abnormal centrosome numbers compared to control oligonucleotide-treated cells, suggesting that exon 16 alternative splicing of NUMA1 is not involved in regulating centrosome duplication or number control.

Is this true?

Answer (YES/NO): NO